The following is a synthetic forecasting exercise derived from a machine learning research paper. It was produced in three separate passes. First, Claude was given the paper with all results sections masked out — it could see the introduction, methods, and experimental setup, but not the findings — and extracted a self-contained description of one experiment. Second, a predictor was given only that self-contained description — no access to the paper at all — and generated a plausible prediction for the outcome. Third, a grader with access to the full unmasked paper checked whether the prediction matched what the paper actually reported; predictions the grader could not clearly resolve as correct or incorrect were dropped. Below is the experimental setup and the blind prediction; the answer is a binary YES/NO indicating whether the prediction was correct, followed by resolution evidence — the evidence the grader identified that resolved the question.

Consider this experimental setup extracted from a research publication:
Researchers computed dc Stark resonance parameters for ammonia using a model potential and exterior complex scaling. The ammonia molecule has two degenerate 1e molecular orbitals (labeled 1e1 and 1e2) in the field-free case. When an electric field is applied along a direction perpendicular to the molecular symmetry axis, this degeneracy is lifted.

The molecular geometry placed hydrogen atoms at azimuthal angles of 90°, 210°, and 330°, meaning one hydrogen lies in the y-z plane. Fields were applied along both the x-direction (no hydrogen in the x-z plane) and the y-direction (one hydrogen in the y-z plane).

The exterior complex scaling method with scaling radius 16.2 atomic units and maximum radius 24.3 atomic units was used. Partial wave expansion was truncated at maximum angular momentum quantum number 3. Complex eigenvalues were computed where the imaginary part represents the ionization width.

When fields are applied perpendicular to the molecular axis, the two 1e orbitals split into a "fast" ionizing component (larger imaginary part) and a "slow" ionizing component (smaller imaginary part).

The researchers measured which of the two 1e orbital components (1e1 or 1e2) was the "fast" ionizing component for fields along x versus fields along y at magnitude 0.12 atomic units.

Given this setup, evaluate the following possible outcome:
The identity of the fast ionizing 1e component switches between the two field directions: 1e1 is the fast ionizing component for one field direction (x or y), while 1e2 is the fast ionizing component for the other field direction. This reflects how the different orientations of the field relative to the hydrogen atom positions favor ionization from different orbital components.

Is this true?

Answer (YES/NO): YES